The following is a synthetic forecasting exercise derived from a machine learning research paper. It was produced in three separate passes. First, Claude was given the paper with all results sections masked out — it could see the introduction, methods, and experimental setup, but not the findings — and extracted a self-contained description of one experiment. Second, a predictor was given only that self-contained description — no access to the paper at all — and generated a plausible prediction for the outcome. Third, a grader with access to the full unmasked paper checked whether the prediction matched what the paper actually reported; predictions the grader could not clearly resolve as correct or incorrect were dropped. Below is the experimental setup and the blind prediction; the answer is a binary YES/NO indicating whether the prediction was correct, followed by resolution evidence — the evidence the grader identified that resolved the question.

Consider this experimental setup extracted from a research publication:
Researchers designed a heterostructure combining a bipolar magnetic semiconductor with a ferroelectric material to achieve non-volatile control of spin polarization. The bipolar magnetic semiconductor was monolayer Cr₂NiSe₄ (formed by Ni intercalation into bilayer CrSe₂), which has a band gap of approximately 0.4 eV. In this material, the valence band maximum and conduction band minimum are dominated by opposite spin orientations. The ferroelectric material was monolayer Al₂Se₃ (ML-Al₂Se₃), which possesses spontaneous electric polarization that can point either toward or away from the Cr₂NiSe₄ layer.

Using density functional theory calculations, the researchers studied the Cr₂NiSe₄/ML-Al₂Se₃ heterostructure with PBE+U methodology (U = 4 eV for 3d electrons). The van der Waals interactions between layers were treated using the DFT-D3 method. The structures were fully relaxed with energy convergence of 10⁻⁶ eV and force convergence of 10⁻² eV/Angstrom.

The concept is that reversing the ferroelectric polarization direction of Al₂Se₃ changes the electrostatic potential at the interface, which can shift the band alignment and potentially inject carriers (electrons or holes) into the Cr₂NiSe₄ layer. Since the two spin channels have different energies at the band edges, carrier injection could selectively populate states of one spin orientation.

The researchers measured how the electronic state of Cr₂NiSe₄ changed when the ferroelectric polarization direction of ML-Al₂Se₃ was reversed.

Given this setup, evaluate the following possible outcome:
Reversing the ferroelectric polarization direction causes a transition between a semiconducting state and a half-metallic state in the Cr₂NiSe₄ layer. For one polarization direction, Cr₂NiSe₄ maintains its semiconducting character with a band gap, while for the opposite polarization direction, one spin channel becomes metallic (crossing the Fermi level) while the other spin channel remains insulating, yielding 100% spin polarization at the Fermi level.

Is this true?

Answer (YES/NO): YES